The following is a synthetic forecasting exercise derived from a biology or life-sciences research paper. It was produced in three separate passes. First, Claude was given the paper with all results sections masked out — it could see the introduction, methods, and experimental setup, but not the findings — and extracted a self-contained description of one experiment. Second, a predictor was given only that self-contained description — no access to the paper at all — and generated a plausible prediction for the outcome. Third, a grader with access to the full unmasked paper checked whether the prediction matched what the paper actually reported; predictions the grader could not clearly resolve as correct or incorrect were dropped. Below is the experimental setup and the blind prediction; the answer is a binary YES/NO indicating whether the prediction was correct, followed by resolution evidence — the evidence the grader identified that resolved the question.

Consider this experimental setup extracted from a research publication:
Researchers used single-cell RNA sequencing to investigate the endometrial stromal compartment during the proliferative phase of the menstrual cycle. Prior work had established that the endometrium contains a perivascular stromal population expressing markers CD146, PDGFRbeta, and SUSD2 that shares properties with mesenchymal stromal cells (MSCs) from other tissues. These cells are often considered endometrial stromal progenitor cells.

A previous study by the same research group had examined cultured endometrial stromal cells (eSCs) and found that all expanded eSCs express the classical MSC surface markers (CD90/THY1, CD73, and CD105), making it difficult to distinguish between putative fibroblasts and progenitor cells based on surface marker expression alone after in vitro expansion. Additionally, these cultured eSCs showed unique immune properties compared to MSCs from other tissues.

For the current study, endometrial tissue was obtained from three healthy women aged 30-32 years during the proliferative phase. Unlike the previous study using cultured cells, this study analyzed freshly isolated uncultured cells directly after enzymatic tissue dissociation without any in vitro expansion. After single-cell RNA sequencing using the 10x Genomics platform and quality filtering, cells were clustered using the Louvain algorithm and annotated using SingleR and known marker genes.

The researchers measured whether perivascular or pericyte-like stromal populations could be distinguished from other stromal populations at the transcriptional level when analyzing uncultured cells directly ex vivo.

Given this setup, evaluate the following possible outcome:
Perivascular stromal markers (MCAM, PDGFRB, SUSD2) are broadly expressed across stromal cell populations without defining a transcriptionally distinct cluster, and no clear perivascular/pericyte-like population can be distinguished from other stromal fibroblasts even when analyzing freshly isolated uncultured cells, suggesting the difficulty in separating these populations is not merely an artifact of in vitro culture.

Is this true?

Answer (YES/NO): NO